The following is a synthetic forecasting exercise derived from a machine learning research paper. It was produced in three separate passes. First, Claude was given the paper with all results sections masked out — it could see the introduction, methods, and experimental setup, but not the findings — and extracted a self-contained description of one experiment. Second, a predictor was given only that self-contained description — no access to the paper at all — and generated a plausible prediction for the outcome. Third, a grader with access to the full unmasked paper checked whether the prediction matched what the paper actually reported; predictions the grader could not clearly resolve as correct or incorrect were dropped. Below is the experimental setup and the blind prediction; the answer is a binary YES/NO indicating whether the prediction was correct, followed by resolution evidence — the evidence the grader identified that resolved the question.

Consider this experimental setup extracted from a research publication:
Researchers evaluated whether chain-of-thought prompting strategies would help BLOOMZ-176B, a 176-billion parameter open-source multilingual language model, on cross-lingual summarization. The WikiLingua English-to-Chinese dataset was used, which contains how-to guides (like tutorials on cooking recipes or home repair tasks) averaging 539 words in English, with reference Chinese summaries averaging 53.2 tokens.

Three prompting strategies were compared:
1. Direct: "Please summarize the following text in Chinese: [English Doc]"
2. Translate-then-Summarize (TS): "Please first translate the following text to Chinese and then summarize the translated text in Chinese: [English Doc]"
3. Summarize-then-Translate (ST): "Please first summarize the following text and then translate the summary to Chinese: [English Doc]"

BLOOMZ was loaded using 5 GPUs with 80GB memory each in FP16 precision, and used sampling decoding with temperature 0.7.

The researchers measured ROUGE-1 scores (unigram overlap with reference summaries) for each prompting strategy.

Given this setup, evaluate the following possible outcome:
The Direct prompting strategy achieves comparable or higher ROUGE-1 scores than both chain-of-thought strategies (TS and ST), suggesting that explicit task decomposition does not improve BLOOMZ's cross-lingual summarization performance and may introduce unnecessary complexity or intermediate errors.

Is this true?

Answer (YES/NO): NO